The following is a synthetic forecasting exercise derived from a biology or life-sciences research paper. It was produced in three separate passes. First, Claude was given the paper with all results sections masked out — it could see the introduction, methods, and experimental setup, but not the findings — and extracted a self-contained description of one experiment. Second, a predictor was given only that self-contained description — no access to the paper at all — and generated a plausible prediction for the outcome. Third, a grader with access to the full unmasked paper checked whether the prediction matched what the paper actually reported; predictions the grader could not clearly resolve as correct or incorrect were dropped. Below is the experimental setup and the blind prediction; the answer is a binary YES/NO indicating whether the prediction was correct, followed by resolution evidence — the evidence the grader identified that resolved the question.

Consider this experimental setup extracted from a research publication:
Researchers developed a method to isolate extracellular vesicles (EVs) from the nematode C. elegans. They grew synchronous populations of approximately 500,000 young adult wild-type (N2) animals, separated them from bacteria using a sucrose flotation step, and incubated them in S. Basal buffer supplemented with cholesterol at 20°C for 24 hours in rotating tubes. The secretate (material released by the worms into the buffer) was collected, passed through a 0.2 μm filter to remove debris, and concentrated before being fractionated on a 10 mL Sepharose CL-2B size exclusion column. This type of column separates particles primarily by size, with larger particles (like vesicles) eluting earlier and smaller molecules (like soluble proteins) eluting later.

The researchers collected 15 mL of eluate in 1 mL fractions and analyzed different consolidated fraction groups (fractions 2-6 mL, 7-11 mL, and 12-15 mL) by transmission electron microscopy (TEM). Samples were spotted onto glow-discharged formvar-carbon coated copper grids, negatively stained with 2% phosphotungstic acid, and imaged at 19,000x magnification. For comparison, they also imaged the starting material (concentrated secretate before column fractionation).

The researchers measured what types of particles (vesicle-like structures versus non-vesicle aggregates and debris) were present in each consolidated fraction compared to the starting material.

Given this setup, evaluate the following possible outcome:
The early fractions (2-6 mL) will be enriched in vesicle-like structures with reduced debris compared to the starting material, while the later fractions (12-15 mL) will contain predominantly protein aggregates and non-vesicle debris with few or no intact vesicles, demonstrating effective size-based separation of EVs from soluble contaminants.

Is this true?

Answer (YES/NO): YES